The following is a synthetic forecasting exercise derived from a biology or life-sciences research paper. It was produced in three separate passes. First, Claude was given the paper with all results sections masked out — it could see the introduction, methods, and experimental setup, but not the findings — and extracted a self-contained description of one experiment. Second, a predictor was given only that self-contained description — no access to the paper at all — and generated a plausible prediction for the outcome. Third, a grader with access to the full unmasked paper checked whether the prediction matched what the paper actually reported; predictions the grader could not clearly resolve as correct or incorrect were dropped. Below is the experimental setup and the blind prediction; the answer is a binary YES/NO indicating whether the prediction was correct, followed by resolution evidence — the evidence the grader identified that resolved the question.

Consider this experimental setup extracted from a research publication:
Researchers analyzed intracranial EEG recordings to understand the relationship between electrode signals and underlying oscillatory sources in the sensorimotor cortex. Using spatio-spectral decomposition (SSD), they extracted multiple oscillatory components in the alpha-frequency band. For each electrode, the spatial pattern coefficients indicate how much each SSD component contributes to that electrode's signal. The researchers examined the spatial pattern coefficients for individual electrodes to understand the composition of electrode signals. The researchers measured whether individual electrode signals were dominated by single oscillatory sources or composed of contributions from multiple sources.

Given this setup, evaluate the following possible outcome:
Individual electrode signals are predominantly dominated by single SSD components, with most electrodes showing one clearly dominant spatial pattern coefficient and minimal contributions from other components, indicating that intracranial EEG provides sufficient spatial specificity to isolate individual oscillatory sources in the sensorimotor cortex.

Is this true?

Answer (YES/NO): NO